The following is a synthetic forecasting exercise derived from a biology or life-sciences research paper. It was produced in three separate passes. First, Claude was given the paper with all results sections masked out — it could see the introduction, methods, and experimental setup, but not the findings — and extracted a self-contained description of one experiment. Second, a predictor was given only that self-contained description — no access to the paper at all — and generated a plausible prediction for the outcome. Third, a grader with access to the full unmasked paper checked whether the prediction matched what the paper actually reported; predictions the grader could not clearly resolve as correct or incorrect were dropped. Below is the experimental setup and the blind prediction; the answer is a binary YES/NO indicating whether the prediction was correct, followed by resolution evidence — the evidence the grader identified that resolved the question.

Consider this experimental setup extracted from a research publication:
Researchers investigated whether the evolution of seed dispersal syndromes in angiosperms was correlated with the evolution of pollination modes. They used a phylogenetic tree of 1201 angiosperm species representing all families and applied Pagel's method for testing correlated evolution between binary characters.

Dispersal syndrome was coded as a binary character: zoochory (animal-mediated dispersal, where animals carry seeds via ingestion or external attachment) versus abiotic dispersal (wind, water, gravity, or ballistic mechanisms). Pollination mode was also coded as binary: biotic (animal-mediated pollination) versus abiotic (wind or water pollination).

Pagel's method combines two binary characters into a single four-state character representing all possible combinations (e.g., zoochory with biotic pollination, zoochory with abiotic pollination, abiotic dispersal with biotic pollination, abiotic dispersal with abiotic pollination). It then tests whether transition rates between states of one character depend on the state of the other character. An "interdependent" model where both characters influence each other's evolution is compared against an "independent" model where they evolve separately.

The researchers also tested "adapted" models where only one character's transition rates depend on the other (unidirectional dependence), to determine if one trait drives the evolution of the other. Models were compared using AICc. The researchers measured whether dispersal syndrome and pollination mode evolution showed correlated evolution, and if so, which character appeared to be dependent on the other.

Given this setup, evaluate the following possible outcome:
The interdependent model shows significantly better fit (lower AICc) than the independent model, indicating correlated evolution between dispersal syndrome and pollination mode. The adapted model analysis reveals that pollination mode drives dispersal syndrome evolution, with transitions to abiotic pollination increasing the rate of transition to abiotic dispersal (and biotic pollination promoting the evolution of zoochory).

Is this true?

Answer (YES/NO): NO